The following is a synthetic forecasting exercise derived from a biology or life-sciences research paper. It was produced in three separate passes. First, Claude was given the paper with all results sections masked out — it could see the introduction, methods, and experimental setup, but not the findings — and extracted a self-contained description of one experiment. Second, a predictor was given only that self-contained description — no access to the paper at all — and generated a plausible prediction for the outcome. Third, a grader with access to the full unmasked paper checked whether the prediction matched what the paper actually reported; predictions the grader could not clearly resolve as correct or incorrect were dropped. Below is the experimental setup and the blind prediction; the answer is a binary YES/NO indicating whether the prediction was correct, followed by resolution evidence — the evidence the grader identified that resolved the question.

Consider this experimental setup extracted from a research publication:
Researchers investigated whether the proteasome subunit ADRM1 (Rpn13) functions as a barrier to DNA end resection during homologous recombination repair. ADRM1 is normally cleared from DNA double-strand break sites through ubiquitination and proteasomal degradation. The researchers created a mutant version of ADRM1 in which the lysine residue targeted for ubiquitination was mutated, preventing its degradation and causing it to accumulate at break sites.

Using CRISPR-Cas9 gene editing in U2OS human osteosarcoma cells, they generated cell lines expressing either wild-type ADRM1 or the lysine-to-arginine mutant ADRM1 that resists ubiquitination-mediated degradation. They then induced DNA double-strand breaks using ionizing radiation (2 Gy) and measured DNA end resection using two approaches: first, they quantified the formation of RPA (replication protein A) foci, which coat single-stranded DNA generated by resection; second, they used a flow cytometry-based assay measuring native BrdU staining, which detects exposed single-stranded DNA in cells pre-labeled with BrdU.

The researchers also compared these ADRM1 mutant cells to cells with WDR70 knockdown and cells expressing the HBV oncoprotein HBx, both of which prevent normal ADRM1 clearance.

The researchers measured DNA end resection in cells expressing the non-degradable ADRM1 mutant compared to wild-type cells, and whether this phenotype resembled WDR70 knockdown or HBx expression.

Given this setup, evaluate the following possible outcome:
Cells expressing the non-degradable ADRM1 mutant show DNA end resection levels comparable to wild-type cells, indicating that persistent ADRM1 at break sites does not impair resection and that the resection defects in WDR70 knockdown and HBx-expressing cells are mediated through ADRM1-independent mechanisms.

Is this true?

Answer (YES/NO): NO